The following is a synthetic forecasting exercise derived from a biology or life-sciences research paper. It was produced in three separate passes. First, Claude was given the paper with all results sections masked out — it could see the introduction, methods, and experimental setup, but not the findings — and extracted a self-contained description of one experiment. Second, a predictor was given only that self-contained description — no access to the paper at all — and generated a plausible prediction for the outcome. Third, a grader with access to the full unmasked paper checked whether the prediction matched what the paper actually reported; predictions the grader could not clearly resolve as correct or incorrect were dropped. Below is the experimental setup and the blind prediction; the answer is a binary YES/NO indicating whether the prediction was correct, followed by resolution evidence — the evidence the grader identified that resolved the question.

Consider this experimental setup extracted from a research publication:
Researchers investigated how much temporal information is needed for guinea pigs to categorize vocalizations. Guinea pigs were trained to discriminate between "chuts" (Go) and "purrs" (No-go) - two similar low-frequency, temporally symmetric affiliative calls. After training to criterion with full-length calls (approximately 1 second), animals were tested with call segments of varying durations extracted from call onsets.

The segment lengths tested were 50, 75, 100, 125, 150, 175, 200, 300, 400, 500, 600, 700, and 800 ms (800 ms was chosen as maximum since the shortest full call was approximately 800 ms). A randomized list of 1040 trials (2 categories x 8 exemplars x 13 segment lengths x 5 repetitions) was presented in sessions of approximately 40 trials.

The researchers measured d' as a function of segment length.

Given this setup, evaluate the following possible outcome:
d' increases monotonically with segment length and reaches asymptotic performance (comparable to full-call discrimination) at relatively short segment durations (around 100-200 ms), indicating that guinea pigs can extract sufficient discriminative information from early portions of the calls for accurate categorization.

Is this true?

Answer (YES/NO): NO